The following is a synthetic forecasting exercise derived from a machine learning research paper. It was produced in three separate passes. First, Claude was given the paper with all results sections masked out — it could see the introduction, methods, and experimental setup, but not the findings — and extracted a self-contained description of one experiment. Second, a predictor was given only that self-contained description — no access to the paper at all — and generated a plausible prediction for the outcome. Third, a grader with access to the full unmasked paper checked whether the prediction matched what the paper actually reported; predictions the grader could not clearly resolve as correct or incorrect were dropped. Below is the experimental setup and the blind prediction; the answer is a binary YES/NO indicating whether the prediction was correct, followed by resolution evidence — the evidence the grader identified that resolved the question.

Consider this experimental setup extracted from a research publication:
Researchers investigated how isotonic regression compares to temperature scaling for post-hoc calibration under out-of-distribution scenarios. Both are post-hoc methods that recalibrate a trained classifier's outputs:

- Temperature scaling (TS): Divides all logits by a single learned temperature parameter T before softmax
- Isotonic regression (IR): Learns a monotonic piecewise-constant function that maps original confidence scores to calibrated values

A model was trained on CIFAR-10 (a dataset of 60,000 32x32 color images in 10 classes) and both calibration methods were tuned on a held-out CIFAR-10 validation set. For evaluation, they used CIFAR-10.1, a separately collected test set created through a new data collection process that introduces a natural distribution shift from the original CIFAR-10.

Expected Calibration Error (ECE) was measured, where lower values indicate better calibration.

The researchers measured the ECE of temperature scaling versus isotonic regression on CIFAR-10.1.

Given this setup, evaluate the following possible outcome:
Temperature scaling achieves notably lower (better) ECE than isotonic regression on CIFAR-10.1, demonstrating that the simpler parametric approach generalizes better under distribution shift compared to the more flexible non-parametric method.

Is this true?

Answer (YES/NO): YES